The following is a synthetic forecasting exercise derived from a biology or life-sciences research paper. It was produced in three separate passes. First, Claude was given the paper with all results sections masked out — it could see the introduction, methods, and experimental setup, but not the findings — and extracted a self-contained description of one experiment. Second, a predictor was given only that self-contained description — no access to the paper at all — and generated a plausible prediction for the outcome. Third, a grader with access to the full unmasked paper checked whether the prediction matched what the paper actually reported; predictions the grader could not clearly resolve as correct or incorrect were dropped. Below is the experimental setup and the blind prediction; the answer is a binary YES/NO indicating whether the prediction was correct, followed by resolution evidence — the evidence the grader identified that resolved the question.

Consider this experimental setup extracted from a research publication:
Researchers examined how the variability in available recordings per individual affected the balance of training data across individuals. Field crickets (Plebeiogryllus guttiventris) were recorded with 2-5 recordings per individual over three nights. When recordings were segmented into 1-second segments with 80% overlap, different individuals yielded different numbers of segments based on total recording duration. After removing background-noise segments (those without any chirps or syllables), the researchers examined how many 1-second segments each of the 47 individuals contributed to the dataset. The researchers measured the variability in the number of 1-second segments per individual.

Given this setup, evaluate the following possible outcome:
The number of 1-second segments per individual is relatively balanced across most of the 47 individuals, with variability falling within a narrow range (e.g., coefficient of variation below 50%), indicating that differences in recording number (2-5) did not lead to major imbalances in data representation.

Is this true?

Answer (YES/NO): NO